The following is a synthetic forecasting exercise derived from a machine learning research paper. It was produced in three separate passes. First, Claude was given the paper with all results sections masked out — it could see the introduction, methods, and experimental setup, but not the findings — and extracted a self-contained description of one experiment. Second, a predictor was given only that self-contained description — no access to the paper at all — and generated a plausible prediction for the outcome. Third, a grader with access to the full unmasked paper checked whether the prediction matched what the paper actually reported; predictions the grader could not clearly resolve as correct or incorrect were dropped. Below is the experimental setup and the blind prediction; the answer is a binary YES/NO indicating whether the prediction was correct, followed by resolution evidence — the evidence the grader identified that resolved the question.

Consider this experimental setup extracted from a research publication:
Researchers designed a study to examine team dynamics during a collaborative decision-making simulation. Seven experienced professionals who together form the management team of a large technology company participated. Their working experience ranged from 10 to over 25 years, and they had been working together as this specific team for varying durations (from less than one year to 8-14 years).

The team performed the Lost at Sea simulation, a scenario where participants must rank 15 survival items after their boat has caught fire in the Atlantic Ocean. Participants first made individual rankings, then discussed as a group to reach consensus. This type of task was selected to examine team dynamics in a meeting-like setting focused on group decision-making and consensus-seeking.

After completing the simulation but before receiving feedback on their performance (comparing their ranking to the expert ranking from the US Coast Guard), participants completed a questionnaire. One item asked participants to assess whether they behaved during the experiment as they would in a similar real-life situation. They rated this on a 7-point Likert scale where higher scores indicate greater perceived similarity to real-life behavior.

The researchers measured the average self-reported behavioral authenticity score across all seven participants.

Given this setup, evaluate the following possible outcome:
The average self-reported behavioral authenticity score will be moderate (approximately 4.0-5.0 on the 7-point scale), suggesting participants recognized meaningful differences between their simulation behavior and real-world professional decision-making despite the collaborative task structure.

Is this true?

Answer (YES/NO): YES